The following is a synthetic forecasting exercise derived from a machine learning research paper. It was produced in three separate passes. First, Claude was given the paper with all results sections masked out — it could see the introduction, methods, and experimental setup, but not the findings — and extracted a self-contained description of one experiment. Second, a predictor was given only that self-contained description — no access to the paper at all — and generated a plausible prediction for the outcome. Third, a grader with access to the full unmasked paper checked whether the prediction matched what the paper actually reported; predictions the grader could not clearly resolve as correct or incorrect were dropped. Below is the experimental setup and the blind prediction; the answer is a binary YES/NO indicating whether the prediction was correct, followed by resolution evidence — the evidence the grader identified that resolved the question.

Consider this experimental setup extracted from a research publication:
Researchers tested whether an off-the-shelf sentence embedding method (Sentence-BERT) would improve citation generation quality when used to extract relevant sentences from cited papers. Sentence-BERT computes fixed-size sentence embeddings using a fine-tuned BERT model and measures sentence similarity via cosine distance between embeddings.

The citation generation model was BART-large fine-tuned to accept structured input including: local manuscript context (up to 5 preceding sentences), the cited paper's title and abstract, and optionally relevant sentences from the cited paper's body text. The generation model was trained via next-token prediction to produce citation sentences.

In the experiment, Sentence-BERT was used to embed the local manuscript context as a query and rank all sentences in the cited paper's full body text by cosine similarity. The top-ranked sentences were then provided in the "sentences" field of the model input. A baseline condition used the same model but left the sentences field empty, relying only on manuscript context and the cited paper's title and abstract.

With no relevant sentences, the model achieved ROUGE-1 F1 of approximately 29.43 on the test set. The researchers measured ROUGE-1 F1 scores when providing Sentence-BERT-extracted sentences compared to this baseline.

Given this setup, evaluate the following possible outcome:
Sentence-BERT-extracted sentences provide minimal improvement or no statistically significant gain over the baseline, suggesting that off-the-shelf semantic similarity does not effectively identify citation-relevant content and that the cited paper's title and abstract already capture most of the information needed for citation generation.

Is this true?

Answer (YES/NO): YES